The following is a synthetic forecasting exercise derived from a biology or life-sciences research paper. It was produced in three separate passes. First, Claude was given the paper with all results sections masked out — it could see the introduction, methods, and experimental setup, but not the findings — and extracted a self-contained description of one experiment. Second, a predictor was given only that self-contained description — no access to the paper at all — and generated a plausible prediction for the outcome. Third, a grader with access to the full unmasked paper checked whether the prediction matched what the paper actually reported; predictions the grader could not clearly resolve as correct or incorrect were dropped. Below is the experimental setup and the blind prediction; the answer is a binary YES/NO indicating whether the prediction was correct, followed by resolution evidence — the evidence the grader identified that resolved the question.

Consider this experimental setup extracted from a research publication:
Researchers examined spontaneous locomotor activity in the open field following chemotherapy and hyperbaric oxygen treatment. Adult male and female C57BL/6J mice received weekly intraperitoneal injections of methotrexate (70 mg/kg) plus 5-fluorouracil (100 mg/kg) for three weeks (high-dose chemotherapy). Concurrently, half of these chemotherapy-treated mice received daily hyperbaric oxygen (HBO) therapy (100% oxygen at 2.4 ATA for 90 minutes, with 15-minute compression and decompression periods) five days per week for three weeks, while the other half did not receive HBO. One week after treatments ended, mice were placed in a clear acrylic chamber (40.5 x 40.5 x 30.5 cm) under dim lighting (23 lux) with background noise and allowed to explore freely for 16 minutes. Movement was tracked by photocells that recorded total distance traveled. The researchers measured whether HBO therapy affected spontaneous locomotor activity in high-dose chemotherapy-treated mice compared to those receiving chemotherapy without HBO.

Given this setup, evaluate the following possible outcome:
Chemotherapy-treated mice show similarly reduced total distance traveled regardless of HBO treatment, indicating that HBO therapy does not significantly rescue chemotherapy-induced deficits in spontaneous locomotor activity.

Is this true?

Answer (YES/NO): YES